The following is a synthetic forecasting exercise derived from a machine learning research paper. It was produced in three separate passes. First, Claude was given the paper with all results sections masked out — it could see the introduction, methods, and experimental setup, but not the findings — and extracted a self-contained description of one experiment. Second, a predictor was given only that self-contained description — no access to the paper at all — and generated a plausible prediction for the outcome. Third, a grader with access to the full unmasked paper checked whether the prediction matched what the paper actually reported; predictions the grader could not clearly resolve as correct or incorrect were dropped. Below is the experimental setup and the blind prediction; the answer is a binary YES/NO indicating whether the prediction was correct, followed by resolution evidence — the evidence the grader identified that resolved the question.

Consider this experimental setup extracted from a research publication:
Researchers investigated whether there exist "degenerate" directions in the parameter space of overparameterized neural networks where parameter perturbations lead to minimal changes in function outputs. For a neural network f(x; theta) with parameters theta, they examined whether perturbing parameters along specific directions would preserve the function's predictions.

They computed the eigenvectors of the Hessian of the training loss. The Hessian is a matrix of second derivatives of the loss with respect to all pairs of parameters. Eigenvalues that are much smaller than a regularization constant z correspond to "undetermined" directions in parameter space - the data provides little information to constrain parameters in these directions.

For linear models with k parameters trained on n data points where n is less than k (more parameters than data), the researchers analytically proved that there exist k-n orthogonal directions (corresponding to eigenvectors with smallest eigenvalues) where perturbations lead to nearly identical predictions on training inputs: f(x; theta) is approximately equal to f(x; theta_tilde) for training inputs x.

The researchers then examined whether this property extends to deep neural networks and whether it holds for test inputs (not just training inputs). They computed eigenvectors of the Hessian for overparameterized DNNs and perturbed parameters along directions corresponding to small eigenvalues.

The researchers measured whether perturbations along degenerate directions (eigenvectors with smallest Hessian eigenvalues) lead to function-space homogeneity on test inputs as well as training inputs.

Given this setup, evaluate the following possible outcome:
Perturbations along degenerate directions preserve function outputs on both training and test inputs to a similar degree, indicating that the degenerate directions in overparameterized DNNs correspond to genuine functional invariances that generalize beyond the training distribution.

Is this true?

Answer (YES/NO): YES